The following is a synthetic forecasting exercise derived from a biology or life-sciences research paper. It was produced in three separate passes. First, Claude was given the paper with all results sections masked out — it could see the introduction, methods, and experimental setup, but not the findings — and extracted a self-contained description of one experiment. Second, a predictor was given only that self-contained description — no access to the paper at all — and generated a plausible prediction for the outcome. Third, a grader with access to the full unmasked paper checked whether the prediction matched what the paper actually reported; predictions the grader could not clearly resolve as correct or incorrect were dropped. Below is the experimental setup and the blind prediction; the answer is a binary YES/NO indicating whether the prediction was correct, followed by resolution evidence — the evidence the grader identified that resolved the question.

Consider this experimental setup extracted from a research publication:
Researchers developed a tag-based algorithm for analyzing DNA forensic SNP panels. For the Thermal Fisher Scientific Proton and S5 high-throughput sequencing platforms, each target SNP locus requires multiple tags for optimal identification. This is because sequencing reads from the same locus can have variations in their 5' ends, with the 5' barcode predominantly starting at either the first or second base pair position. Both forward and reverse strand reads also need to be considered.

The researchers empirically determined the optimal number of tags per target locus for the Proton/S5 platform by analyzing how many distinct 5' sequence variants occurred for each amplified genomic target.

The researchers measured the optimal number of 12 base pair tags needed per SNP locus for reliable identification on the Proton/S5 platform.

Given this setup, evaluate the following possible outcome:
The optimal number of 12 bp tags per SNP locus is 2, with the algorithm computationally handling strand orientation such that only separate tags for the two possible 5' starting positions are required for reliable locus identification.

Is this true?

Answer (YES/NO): NO